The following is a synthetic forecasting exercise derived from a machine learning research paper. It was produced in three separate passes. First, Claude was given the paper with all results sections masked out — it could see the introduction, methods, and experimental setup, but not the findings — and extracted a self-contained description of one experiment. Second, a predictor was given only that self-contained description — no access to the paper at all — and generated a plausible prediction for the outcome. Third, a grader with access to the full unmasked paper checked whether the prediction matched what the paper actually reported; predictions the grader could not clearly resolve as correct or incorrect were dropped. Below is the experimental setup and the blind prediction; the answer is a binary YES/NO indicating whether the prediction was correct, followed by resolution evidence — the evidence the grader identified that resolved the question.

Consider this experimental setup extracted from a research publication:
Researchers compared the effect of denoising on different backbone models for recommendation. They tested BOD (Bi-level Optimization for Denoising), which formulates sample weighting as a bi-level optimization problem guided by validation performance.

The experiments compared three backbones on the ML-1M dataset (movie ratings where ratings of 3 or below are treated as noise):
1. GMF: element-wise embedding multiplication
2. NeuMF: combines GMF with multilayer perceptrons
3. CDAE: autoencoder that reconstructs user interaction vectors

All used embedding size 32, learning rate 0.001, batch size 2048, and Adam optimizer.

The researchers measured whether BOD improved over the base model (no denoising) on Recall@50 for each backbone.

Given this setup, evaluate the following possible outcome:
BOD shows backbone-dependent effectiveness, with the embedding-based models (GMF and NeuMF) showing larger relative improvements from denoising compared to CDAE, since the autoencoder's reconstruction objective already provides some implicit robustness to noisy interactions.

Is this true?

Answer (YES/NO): NO